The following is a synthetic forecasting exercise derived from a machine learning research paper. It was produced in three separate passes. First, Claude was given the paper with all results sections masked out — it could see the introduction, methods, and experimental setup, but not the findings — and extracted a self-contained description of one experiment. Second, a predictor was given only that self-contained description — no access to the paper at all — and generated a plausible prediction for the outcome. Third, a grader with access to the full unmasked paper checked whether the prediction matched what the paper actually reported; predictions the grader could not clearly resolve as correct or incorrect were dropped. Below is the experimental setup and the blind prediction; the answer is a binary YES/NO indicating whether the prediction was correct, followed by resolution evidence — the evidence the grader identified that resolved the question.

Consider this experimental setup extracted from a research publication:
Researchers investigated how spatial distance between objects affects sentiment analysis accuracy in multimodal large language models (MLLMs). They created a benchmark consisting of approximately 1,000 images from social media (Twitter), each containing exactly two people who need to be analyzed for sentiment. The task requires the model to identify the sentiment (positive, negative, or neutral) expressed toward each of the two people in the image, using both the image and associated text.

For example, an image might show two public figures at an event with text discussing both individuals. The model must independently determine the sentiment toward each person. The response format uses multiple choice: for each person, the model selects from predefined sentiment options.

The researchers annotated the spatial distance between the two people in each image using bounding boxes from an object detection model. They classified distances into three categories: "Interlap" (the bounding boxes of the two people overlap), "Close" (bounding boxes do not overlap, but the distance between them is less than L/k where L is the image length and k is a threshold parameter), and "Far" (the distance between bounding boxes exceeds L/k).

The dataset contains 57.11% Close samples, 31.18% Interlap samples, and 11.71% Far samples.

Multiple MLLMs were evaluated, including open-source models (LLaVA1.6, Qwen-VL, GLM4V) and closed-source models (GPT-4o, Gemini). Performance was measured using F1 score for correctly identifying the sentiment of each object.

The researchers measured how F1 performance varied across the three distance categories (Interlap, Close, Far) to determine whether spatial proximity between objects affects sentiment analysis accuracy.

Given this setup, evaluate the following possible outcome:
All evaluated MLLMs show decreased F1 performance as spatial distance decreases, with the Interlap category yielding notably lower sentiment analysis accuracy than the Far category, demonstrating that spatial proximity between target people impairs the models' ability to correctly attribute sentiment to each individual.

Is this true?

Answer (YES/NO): NO